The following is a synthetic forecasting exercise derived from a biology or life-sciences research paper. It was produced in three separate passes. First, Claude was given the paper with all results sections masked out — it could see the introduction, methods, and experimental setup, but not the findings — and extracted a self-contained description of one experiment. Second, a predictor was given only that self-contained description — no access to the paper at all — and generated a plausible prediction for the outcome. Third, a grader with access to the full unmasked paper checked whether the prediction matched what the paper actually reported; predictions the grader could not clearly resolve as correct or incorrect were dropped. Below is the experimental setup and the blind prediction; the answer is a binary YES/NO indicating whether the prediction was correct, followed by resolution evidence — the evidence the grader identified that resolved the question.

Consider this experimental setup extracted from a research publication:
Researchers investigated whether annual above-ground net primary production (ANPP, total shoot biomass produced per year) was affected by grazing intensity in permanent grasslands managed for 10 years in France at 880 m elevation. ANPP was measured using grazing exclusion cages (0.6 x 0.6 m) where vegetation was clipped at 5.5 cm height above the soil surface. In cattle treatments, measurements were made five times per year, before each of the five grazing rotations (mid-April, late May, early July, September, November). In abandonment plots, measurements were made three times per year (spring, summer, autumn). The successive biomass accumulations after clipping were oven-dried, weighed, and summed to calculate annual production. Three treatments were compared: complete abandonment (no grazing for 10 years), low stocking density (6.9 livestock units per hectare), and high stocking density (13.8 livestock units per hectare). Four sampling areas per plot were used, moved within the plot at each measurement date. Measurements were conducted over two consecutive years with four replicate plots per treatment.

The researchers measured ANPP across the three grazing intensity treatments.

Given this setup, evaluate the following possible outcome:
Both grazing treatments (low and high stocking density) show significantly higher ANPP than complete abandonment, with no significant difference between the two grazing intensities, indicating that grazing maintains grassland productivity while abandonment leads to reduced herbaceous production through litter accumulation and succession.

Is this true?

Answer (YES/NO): NO